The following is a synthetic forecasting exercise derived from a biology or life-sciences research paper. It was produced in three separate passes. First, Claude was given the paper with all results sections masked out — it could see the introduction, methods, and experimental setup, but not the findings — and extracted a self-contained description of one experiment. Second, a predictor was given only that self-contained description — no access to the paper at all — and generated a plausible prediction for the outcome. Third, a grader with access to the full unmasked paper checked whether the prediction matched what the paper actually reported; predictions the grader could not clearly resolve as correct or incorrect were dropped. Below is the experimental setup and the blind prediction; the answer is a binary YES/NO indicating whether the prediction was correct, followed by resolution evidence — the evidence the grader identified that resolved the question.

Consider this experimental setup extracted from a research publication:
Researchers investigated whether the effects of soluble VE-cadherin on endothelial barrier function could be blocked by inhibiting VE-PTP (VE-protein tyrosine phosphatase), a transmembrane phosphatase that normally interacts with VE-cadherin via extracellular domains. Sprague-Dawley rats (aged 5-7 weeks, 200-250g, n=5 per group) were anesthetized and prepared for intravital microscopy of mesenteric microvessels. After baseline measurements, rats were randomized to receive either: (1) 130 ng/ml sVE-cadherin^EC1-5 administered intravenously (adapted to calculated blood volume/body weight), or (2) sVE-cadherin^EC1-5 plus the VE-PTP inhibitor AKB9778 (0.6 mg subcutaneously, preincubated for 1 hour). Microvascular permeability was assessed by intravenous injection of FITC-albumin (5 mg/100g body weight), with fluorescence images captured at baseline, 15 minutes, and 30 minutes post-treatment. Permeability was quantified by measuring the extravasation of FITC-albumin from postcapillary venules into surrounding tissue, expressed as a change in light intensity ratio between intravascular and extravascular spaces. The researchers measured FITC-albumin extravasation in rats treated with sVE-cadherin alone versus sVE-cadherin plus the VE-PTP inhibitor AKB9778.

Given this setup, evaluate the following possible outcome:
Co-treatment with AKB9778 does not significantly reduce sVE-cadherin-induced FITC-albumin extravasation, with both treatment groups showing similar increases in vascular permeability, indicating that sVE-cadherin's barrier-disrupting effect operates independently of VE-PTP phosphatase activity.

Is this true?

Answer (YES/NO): NO